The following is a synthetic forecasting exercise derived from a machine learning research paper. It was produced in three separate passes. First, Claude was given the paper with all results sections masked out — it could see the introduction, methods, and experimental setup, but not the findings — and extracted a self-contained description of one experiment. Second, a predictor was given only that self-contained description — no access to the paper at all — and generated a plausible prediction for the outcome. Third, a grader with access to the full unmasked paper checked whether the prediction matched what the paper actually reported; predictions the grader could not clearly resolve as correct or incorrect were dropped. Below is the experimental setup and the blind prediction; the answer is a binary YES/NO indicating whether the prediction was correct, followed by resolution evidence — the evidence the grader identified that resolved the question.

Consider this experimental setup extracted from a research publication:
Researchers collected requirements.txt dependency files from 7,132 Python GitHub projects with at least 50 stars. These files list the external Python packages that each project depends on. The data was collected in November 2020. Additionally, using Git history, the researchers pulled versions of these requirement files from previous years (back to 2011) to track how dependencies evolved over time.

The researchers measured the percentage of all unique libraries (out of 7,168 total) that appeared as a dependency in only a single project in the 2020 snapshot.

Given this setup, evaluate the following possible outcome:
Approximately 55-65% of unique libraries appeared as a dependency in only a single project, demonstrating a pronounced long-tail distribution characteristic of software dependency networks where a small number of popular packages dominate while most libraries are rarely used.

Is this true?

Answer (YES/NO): NO